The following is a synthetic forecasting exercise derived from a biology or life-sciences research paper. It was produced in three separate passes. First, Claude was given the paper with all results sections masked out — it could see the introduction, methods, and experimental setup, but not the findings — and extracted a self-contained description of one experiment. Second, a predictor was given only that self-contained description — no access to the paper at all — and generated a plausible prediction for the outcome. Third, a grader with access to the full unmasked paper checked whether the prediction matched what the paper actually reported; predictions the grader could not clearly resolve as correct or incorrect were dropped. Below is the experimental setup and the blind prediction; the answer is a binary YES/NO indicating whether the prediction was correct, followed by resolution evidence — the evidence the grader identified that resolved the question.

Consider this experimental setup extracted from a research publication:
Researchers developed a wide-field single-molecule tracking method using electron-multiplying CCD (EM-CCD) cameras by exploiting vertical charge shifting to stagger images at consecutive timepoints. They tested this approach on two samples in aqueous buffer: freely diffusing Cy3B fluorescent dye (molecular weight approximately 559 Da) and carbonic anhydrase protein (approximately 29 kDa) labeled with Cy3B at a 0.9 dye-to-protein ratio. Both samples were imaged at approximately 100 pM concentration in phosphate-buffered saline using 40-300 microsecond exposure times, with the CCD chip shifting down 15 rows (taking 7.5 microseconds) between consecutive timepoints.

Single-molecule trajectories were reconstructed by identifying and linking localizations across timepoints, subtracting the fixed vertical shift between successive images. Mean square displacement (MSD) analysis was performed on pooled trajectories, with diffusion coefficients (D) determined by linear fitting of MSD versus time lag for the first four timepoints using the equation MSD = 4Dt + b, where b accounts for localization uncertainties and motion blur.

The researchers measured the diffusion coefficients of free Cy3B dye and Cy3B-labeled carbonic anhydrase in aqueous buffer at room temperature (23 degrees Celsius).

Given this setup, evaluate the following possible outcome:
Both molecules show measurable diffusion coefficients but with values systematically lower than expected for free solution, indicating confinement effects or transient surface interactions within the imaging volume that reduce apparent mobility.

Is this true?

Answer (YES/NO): NO